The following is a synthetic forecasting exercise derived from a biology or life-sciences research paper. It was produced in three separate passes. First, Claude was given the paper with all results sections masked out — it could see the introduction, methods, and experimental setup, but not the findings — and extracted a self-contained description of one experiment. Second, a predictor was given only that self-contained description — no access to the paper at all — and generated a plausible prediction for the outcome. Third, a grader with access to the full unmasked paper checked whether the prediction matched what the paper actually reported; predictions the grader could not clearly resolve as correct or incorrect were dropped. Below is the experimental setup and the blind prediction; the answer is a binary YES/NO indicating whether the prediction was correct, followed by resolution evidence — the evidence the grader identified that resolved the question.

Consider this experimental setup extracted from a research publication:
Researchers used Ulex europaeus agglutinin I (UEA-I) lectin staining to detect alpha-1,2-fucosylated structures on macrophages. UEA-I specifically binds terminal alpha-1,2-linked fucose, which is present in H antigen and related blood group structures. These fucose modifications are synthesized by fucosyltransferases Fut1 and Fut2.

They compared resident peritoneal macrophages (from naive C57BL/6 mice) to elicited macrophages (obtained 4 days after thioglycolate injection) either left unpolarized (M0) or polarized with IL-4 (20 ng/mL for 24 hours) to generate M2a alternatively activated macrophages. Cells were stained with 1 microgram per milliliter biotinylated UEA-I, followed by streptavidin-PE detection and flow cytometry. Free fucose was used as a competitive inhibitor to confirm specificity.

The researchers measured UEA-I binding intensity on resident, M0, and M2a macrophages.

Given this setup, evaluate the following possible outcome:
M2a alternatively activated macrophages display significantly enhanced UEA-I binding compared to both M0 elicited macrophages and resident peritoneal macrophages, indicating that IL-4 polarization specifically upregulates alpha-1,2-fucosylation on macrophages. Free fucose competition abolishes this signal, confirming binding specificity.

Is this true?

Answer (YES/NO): NO